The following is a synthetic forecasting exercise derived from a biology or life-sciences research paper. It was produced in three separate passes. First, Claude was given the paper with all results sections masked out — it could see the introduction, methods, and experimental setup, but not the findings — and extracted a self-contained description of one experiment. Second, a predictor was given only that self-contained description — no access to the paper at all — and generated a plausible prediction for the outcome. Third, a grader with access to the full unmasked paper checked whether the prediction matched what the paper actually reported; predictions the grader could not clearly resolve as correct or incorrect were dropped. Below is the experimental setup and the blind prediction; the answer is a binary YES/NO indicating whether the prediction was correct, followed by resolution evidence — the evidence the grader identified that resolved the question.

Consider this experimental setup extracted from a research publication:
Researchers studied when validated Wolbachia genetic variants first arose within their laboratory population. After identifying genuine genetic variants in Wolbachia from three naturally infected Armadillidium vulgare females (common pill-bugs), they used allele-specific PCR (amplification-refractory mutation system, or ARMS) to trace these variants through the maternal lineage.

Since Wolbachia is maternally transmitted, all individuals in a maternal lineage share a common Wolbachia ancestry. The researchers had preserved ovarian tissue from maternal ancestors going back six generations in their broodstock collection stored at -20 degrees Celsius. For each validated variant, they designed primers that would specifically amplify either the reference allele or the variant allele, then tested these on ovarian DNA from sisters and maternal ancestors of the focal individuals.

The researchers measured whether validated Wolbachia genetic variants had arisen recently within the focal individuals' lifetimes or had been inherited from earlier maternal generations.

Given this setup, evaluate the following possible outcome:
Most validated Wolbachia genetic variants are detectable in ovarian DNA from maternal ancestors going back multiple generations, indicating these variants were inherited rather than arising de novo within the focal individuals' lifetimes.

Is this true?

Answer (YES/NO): NO